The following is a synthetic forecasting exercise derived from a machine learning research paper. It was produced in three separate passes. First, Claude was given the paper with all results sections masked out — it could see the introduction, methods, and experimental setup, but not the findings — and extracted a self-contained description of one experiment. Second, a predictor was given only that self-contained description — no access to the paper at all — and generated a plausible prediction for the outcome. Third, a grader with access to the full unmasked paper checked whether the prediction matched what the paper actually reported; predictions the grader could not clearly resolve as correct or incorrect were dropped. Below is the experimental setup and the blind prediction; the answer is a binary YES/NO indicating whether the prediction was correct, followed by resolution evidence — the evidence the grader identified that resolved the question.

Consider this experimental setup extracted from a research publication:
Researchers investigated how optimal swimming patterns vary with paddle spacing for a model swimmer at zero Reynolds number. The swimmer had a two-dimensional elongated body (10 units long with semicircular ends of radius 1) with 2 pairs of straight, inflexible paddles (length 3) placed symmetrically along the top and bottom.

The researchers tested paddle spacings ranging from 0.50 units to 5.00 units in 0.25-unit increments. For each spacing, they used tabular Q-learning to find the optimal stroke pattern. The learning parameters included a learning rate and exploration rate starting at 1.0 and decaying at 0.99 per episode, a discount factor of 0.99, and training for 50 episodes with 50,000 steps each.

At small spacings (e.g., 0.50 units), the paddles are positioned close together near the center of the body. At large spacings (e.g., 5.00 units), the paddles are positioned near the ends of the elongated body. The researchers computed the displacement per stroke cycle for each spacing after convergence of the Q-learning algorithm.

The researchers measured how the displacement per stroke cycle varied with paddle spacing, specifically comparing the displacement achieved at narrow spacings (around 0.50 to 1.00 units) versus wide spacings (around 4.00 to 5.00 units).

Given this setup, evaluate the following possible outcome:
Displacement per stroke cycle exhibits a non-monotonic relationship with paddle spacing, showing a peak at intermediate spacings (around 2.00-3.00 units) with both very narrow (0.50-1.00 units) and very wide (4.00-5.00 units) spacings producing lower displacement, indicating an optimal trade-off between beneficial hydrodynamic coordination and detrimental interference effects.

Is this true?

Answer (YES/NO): NO